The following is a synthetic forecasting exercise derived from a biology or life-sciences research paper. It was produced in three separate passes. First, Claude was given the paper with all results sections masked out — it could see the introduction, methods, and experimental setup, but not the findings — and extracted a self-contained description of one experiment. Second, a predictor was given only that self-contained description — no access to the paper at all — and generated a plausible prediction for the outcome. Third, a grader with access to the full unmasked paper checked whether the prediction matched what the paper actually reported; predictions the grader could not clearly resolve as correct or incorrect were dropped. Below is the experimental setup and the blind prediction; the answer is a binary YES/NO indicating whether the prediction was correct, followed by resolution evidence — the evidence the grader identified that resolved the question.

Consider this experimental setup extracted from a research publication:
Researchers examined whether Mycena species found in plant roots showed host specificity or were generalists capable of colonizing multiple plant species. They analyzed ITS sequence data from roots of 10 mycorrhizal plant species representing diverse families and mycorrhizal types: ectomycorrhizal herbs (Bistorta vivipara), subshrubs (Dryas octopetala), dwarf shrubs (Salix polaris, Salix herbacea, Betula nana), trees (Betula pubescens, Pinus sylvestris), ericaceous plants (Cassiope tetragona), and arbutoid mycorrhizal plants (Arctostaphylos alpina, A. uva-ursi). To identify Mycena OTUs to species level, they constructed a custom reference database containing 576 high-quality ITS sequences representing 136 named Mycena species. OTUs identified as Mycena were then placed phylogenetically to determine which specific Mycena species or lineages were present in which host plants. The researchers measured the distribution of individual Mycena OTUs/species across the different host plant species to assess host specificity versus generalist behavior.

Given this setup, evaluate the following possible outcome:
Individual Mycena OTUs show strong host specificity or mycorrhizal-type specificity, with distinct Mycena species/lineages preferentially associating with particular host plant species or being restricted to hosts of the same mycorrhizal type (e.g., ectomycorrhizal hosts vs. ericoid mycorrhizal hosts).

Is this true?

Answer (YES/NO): NO